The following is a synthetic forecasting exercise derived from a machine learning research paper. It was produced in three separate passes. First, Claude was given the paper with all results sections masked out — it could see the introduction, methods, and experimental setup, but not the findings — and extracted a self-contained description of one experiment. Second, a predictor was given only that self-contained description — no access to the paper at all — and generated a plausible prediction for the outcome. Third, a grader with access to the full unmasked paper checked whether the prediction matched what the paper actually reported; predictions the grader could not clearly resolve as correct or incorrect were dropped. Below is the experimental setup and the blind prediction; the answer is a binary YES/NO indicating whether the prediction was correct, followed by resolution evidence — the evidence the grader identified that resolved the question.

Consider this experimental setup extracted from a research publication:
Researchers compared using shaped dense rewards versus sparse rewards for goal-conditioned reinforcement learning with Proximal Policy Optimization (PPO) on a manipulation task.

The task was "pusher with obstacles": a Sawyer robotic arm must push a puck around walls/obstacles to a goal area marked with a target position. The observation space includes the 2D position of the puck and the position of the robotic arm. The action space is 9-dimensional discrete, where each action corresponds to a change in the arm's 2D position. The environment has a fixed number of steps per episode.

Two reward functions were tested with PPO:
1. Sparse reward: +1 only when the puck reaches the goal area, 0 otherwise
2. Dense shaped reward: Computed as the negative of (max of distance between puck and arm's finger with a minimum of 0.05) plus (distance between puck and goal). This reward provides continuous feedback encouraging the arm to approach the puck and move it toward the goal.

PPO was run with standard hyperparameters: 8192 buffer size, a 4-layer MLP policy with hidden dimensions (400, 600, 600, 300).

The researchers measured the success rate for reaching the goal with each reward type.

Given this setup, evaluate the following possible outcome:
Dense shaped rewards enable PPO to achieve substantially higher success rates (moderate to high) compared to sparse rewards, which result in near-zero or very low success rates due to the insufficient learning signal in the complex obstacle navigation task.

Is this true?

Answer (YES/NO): NO